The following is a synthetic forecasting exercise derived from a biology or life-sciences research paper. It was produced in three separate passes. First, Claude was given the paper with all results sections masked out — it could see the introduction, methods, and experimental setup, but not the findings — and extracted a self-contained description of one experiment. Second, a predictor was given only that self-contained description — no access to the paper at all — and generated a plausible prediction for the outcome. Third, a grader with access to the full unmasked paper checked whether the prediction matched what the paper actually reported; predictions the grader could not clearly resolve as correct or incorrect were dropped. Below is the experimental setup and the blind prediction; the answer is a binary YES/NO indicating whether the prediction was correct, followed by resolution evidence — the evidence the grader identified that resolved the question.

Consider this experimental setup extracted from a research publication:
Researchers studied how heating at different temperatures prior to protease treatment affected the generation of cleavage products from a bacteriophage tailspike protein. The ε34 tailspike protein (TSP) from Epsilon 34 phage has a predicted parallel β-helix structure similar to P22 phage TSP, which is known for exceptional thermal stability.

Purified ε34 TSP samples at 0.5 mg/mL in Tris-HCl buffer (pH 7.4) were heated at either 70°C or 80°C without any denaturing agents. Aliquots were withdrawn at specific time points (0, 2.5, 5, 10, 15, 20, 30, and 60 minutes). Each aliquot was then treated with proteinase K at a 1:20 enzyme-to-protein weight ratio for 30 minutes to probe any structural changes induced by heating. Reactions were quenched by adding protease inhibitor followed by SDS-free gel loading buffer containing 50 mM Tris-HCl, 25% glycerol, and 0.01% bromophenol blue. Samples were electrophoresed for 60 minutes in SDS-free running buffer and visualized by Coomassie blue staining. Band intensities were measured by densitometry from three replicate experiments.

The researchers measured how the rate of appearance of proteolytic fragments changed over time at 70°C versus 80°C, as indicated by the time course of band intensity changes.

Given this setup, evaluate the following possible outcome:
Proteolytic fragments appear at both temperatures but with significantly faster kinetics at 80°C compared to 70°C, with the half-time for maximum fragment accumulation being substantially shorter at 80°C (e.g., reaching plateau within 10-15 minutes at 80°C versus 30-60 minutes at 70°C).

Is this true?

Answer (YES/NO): NO